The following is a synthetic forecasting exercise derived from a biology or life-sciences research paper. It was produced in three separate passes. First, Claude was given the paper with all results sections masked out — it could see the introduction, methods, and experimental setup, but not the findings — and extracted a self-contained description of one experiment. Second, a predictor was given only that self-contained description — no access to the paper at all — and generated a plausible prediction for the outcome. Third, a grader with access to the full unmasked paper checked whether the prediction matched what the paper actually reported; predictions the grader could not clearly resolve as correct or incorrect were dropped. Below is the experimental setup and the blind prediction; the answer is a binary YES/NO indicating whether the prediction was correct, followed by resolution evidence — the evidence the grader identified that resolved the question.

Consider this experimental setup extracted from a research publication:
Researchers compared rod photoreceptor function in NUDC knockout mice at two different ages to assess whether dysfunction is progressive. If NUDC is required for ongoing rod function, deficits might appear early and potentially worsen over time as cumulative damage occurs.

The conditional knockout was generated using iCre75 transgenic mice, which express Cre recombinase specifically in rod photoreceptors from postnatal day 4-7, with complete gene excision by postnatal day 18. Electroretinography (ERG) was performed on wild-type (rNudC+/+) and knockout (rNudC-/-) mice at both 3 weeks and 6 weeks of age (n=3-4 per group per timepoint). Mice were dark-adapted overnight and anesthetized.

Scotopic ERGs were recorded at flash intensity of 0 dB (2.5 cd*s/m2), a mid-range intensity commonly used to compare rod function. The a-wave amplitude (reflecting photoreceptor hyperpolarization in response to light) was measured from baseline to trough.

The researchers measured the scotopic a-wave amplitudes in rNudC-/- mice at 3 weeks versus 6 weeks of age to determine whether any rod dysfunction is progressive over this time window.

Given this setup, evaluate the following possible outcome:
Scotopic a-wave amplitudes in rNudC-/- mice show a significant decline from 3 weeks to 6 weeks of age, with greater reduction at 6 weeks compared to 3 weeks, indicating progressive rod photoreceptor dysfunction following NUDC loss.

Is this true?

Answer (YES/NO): YES